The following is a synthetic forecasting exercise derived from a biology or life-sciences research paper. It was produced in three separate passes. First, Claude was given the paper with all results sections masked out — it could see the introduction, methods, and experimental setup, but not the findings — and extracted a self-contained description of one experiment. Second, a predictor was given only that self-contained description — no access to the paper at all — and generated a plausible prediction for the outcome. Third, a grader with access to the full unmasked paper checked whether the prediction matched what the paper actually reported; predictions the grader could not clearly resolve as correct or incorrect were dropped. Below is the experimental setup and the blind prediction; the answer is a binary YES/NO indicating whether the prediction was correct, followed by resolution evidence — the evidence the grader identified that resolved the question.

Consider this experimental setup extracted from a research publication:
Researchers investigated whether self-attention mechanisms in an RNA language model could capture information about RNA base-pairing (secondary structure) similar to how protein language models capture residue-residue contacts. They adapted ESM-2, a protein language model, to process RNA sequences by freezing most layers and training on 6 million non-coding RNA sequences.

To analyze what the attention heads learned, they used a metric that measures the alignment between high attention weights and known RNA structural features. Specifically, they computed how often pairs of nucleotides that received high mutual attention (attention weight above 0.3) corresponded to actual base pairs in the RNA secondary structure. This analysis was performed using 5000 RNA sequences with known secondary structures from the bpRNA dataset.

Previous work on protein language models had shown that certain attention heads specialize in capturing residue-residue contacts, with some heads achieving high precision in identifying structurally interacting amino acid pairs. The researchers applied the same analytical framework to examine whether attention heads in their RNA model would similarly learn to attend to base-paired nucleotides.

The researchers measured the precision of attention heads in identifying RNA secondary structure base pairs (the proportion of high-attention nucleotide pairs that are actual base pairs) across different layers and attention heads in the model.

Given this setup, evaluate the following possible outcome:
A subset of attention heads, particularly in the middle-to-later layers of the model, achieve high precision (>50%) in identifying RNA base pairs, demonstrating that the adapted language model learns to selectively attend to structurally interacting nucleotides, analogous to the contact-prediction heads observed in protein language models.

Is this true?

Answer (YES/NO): YES